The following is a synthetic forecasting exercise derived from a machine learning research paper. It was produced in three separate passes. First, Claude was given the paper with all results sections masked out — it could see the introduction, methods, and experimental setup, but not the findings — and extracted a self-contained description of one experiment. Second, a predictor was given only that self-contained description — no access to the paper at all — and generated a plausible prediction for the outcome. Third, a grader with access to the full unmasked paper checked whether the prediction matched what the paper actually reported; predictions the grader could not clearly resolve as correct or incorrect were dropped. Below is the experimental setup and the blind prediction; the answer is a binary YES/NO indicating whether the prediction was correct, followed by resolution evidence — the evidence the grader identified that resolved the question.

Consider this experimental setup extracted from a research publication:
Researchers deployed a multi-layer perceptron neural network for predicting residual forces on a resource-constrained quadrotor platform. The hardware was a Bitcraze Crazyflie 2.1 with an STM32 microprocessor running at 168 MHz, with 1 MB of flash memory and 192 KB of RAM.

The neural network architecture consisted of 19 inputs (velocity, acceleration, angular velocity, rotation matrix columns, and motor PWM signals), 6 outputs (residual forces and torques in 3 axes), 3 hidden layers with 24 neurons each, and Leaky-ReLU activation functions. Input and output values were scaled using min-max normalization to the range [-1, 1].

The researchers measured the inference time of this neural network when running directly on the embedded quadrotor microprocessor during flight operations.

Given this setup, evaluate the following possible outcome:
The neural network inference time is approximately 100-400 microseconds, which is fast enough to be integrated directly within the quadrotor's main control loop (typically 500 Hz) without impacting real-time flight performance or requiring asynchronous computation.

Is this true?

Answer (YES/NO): YES